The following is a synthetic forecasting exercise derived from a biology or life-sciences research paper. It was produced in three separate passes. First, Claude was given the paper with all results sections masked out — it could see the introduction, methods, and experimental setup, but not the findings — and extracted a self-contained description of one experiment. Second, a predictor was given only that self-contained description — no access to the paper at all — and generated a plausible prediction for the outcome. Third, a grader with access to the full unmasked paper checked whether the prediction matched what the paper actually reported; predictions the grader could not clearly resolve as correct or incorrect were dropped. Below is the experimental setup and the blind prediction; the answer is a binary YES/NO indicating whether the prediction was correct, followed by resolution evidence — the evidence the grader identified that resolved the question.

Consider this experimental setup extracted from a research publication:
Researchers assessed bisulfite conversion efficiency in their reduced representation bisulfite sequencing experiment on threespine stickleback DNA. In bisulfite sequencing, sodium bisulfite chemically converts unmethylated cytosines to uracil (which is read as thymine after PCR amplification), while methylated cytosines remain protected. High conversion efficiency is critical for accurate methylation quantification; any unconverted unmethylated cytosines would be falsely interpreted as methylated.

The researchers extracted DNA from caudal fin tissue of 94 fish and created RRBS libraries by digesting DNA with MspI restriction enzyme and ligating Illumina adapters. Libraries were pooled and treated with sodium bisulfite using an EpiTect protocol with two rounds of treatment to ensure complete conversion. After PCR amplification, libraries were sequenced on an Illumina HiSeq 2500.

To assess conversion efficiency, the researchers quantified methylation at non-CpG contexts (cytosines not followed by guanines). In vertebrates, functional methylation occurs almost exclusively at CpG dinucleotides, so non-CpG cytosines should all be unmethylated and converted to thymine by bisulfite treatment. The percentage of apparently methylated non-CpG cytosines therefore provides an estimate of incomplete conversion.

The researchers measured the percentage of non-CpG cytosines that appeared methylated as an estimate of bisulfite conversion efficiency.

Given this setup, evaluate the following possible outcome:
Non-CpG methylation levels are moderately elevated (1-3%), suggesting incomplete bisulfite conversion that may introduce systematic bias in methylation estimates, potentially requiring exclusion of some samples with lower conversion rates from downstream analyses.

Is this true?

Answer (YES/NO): NO